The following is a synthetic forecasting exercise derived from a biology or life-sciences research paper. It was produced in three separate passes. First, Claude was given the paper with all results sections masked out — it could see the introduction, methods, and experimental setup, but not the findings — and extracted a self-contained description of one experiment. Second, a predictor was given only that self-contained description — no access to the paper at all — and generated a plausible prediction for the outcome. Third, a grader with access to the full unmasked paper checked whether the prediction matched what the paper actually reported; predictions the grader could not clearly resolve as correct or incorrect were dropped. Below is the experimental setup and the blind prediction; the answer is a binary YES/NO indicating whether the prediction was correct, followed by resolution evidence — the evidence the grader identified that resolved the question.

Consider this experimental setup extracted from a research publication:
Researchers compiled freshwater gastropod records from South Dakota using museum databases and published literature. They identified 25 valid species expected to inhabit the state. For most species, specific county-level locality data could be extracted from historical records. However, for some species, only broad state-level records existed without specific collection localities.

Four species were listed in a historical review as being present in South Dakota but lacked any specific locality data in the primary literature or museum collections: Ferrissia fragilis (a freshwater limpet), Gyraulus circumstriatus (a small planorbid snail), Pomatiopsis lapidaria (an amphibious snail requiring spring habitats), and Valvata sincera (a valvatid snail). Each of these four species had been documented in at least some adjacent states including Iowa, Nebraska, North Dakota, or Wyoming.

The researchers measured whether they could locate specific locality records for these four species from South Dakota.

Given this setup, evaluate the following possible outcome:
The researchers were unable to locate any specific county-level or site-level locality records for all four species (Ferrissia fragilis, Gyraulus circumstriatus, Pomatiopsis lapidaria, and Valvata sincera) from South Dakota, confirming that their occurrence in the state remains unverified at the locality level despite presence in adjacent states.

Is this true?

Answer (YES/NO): YES